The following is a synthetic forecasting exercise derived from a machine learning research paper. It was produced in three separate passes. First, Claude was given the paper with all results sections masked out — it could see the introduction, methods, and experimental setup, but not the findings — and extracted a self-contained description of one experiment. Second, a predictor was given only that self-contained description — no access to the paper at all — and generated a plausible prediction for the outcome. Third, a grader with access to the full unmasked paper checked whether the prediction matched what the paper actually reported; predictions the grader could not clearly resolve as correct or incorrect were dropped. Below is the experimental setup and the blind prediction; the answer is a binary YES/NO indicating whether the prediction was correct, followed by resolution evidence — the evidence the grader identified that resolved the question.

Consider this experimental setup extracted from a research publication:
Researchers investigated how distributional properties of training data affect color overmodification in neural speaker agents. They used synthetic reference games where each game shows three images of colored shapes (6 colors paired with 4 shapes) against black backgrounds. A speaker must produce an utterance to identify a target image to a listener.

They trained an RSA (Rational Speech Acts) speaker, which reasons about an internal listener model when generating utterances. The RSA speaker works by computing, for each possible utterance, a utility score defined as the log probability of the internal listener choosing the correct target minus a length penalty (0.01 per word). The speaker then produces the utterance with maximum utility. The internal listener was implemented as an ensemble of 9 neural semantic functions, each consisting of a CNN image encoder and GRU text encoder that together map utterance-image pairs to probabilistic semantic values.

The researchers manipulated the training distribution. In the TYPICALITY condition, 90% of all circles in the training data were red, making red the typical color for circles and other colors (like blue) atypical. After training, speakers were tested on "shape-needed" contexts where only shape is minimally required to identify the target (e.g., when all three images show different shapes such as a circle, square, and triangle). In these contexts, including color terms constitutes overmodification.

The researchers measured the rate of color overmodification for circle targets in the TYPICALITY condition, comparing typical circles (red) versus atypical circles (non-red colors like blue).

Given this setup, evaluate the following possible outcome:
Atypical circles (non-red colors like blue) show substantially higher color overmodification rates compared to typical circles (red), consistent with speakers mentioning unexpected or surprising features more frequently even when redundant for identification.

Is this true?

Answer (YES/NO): YES